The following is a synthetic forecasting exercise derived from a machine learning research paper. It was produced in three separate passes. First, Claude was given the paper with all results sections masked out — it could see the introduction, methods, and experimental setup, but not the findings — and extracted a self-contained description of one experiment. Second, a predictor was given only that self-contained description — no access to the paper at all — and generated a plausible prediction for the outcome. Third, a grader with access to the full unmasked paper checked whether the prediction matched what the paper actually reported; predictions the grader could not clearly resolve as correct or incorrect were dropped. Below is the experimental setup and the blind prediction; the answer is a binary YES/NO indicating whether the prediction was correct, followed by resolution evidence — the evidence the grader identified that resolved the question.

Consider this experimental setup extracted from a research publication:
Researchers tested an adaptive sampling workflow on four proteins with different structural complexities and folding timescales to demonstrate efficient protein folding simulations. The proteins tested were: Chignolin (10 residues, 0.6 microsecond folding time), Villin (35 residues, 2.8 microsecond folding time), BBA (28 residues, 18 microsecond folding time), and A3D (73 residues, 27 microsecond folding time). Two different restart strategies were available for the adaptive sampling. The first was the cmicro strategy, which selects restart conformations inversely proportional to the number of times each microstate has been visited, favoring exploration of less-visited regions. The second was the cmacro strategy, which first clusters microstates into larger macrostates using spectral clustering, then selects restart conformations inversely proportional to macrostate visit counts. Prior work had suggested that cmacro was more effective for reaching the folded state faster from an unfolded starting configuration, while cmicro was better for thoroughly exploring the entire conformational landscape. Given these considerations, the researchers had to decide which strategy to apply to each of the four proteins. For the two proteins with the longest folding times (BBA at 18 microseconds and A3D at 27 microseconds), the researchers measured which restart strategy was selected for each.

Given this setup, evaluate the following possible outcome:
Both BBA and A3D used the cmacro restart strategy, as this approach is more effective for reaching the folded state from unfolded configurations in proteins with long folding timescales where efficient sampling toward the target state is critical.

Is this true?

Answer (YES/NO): NO